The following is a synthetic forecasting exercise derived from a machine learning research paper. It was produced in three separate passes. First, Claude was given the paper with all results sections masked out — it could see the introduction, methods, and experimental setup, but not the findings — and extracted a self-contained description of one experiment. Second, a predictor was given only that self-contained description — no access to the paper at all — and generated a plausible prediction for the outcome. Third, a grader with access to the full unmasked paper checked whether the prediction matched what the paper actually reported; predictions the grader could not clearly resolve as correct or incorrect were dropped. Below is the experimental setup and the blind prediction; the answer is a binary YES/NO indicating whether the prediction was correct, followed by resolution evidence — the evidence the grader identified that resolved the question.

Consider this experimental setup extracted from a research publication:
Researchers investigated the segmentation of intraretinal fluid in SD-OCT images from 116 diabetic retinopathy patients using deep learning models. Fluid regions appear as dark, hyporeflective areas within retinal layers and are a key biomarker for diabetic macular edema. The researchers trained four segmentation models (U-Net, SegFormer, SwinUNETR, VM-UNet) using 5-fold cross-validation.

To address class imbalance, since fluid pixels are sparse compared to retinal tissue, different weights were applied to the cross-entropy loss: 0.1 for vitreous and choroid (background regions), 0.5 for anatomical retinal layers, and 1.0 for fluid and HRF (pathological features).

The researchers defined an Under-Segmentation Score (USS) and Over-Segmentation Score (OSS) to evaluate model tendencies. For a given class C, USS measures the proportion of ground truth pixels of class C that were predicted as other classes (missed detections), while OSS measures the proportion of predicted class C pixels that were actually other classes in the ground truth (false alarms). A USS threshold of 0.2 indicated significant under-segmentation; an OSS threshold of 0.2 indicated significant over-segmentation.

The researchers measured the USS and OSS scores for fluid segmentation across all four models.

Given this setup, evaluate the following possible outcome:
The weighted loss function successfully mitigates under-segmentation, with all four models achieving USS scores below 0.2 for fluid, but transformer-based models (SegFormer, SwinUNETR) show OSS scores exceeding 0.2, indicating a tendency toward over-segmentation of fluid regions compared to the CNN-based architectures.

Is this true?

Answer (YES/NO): NO